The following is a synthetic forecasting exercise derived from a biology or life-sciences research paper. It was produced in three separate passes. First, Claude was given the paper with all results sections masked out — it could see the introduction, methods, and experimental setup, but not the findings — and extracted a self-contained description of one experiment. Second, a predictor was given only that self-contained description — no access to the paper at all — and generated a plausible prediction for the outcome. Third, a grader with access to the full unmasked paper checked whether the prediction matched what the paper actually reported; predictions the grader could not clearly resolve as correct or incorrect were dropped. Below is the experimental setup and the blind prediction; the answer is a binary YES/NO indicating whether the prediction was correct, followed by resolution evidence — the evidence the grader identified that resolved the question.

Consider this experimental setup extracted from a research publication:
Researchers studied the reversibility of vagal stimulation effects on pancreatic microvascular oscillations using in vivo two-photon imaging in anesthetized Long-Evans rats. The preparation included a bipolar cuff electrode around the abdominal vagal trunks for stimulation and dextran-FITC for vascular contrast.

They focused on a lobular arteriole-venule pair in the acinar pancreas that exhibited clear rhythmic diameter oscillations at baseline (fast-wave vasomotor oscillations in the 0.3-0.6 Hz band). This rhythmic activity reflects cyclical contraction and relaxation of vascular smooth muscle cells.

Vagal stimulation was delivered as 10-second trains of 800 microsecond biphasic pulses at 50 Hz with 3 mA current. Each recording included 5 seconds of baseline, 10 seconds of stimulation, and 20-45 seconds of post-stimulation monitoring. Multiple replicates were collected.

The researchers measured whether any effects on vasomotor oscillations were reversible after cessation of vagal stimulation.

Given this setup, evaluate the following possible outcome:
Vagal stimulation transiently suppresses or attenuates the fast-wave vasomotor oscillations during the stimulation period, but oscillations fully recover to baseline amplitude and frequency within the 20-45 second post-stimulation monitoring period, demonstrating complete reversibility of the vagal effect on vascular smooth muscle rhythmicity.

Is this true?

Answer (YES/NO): YES